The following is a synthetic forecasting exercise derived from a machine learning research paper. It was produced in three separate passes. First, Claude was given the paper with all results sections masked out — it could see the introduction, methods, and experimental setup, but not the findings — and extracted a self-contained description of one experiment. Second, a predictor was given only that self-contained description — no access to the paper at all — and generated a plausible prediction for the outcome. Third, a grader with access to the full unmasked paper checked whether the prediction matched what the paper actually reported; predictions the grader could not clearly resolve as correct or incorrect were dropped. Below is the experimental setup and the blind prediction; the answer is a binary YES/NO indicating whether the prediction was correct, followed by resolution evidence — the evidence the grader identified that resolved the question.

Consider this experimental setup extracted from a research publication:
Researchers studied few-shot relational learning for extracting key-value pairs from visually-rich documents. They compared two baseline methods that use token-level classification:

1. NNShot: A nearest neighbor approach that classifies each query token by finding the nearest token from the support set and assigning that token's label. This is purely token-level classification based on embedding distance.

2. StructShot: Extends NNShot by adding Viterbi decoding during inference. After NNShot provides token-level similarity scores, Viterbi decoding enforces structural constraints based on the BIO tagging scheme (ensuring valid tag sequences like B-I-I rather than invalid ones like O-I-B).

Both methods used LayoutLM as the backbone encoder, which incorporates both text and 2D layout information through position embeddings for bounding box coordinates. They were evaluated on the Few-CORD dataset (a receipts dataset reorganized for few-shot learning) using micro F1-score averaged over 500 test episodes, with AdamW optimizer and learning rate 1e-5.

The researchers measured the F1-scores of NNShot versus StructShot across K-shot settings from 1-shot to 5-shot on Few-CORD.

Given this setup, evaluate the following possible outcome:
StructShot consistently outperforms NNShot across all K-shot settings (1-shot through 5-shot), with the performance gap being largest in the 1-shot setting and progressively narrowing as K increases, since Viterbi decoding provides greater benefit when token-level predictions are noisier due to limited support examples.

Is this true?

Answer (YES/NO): NO